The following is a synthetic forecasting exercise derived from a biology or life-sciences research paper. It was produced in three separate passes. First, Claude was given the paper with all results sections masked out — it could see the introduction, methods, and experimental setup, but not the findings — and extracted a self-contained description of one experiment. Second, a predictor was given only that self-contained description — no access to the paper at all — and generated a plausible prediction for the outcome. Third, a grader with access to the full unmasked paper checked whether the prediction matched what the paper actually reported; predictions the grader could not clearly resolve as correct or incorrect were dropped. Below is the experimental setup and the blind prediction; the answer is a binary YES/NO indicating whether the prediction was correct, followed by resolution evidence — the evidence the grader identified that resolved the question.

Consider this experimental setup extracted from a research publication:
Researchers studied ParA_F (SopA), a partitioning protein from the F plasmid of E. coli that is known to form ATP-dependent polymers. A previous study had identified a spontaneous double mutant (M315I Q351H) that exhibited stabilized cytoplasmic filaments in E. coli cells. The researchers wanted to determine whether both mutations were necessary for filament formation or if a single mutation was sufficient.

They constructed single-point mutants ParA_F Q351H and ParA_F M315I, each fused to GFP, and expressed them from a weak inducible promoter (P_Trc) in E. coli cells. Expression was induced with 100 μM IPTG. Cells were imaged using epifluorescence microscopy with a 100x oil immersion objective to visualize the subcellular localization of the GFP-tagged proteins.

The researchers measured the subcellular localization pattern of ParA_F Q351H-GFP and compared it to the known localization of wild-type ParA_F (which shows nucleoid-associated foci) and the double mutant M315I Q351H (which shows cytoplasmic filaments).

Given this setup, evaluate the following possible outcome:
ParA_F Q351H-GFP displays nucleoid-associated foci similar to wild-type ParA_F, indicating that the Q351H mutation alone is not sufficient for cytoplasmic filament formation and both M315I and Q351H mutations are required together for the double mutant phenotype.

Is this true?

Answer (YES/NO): NO